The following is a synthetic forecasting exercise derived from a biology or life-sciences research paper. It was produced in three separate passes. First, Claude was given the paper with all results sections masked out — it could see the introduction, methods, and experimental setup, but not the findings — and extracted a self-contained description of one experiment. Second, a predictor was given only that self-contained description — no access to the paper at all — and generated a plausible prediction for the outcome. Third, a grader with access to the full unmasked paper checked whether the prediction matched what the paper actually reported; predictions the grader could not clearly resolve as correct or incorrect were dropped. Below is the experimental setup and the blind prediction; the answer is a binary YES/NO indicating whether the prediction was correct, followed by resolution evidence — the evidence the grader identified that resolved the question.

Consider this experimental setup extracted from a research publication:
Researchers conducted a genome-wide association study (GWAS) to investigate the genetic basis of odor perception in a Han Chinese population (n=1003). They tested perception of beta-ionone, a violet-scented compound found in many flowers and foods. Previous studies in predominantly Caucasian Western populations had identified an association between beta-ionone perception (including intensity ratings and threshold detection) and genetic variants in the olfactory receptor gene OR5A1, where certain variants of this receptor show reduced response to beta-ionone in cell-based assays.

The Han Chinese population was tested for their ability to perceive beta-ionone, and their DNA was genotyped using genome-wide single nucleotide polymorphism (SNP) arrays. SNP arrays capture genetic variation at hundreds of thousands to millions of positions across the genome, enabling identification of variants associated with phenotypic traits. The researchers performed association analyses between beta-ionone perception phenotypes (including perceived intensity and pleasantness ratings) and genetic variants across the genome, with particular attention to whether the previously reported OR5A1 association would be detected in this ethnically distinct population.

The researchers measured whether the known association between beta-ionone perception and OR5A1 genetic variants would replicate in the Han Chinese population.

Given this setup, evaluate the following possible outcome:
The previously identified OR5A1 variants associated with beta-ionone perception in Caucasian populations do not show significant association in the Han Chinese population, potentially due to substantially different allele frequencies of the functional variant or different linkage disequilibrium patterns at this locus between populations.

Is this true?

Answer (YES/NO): NO